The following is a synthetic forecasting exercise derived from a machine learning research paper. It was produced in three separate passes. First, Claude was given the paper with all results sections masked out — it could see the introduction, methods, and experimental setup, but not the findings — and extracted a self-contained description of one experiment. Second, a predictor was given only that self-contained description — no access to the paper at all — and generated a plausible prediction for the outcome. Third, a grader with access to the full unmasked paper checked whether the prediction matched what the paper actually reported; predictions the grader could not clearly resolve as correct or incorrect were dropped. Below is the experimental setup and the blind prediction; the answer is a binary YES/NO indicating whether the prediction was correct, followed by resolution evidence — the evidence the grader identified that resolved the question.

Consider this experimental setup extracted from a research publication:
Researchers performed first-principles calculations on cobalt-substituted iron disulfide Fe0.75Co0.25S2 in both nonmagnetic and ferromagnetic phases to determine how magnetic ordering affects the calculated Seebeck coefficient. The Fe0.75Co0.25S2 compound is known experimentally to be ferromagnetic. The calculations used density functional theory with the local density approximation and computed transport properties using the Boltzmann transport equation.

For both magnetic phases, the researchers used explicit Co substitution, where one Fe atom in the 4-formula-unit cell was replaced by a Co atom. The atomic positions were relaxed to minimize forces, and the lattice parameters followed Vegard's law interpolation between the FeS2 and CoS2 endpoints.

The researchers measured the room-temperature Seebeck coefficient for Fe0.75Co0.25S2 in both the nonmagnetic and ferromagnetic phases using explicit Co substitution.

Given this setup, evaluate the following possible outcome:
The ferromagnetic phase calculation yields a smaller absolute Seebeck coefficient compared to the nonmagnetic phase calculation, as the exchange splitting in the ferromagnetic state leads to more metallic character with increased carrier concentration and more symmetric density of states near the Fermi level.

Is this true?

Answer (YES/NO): NO